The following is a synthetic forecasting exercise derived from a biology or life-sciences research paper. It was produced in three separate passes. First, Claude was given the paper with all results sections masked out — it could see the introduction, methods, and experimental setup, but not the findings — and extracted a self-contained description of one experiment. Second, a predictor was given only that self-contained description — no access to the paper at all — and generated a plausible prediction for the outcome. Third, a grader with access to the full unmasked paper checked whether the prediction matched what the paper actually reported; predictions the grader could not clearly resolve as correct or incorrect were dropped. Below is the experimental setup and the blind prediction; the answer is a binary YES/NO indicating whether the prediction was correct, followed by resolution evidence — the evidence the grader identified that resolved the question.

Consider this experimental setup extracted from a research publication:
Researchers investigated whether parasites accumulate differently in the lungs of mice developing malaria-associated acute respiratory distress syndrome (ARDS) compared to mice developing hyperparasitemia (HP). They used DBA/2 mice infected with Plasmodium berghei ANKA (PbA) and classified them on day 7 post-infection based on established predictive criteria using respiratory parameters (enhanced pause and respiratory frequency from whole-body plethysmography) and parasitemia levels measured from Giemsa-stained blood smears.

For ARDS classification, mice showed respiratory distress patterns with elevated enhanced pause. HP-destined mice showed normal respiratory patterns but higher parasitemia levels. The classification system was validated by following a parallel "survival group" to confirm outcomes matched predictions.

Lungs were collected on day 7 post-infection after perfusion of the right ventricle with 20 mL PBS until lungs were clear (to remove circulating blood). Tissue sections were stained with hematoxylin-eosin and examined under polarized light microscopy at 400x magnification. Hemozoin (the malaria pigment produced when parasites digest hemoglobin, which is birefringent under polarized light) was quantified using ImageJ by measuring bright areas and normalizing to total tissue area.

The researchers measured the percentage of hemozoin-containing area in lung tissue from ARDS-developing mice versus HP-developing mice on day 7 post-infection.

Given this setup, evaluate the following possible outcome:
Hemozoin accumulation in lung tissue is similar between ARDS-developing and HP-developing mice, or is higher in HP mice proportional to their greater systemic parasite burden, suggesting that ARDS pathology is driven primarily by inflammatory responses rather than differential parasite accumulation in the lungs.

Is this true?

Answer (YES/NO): NO